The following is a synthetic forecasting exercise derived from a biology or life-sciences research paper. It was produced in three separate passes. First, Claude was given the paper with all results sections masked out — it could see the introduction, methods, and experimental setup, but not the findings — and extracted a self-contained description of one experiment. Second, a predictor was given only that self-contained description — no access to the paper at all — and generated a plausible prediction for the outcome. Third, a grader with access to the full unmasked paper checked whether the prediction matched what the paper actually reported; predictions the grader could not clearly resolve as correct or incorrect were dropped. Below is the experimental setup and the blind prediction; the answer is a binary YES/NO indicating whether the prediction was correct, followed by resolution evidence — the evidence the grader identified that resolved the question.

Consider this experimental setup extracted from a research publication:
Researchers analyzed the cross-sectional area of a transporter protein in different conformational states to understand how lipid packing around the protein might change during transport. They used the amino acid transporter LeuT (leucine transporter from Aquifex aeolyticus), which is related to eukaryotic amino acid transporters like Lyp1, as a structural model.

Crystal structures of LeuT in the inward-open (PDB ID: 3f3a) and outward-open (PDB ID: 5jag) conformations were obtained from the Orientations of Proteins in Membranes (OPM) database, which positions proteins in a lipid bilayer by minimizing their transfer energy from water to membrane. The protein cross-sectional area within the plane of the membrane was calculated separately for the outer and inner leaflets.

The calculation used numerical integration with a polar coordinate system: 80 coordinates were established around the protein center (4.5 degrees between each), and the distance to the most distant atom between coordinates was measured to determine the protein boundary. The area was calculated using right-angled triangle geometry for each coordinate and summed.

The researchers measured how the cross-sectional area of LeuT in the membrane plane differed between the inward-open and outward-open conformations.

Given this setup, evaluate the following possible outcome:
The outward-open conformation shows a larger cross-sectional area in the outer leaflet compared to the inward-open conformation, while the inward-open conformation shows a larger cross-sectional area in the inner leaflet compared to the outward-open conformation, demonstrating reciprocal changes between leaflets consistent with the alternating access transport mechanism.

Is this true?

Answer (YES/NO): YES